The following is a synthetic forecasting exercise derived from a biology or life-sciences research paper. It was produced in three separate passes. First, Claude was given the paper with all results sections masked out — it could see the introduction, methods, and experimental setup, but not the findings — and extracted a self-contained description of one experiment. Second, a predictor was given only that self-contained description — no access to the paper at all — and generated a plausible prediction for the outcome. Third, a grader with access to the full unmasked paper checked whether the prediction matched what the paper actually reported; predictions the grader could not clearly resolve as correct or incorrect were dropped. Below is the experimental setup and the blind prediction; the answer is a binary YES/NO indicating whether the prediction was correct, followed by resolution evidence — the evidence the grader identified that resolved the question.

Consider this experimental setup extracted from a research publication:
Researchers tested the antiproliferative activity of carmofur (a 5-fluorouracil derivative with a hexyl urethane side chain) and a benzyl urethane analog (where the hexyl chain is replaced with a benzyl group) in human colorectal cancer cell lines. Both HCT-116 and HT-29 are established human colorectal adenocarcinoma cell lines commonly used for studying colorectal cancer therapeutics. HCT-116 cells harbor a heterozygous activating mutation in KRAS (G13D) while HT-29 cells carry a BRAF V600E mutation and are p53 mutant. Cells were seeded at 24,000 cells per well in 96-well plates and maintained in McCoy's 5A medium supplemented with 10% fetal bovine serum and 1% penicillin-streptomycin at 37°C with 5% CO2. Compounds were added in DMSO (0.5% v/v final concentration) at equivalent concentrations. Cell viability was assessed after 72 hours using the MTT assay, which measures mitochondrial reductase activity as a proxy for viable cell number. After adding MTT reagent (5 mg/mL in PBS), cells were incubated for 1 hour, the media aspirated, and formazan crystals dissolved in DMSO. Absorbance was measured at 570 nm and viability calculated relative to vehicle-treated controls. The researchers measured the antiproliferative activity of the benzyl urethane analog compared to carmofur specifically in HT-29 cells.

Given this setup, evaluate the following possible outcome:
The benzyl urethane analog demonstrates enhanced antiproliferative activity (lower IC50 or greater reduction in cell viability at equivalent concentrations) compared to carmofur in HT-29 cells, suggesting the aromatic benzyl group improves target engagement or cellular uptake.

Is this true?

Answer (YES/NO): YES